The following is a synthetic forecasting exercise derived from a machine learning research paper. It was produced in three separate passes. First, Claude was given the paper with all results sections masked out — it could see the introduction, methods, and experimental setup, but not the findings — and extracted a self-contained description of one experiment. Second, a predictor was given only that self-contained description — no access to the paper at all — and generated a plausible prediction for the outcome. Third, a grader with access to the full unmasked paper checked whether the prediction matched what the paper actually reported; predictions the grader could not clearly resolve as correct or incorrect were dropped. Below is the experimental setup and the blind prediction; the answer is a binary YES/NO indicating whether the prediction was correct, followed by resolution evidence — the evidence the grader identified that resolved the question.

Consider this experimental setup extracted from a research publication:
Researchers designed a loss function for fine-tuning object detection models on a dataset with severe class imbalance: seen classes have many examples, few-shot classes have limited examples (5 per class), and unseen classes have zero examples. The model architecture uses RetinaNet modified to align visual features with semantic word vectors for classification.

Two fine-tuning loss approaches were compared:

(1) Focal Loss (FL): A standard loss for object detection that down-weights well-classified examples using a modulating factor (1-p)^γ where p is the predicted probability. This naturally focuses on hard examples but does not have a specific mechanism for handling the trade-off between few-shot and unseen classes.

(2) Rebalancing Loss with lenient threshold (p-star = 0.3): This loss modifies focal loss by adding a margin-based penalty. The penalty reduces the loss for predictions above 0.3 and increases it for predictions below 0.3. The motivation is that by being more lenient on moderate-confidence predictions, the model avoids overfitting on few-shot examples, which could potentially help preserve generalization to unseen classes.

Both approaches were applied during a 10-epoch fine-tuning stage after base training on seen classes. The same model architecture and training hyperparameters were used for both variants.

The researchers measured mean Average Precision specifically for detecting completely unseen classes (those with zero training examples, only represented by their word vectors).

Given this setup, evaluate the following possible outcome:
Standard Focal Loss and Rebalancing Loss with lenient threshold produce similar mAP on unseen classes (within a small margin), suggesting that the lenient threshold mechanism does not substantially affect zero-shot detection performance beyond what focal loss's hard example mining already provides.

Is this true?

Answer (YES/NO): NO